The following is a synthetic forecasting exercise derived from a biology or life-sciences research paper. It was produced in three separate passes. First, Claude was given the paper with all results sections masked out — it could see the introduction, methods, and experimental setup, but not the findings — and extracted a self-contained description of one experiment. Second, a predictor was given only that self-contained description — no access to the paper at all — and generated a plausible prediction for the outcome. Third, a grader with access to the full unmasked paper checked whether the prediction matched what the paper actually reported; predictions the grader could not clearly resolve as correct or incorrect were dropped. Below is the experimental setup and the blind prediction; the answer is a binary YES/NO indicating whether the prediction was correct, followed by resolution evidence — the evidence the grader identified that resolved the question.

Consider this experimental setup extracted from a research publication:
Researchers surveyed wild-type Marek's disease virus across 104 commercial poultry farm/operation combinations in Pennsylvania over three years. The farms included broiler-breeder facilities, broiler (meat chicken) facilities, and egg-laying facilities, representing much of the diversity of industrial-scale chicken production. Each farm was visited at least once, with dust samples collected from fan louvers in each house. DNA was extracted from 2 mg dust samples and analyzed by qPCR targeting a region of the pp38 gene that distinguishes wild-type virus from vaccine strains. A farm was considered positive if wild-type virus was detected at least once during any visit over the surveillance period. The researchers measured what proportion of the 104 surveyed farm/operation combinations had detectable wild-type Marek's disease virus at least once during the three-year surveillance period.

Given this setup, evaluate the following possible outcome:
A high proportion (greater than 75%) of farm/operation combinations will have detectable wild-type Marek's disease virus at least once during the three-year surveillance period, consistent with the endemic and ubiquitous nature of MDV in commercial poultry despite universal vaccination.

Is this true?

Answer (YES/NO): NO